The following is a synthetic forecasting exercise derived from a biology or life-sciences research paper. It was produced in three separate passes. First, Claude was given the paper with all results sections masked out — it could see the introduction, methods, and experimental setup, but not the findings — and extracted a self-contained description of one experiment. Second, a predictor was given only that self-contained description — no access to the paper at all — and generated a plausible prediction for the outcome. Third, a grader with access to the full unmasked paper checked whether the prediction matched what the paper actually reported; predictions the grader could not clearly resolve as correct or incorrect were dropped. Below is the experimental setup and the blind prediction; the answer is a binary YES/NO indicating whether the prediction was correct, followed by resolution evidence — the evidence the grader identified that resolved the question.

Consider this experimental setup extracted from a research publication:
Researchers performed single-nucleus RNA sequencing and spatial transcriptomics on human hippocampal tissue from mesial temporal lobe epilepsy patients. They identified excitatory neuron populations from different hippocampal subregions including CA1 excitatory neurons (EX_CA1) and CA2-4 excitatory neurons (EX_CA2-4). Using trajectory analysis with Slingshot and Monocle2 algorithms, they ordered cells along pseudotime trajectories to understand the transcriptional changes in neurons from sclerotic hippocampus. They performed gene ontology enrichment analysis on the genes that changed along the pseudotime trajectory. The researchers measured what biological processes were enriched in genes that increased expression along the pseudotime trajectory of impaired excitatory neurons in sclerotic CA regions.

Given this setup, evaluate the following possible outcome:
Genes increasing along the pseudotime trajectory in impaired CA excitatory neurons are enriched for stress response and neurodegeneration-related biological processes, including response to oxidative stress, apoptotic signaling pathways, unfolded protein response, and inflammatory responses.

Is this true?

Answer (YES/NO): NO